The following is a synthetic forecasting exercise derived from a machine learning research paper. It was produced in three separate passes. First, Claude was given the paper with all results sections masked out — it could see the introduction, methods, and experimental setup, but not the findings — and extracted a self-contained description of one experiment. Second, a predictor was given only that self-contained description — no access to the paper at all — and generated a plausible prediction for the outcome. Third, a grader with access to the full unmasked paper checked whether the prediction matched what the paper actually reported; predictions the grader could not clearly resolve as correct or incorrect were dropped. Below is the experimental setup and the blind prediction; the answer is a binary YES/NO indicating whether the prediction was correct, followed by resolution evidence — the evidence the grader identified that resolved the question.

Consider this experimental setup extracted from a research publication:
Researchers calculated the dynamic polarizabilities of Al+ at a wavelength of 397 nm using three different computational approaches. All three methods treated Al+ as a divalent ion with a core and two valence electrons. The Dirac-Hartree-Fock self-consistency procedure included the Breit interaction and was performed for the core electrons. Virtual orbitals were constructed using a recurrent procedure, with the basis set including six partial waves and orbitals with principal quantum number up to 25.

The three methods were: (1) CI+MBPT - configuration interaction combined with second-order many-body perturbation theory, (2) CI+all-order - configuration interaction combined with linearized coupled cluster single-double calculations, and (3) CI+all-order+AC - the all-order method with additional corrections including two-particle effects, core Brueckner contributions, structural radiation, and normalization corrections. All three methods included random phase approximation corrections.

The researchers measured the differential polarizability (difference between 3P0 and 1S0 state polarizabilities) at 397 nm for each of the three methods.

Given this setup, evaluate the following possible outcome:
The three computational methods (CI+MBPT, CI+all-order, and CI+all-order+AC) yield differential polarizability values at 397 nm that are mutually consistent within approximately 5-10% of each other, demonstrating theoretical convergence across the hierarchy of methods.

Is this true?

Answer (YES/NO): YES